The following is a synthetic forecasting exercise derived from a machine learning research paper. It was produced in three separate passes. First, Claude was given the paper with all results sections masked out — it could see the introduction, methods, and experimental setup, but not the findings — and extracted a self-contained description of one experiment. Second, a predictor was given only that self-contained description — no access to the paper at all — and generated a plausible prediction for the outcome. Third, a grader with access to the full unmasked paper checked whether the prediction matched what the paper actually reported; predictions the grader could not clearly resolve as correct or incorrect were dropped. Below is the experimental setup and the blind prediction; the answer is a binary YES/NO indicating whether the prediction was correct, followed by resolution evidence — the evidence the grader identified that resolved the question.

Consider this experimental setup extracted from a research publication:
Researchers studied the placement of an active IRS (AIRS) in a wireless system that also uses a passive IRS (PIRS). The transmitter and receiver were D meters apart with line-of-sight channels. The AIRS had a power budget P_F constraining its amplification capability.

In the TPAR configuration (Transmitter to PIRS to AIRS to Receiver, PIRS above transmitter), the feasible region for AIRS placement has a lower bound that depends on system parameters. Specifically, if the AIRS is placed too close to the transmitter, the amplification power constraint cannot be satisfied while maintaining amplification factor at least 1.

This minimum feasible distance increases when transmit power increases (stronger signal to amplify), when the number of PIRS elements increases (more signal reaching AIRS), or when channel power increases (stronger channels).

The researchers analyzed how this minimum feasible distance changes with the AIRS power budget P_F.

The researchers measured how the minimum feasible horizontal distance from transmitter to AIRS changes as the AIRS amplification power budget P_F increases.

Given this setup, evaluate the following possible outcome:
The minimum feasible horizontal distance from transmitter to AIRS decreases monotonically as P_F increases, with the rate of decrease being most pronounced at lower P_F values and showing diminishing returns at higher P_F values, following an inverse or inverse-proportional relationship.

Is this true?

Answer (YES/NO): NO